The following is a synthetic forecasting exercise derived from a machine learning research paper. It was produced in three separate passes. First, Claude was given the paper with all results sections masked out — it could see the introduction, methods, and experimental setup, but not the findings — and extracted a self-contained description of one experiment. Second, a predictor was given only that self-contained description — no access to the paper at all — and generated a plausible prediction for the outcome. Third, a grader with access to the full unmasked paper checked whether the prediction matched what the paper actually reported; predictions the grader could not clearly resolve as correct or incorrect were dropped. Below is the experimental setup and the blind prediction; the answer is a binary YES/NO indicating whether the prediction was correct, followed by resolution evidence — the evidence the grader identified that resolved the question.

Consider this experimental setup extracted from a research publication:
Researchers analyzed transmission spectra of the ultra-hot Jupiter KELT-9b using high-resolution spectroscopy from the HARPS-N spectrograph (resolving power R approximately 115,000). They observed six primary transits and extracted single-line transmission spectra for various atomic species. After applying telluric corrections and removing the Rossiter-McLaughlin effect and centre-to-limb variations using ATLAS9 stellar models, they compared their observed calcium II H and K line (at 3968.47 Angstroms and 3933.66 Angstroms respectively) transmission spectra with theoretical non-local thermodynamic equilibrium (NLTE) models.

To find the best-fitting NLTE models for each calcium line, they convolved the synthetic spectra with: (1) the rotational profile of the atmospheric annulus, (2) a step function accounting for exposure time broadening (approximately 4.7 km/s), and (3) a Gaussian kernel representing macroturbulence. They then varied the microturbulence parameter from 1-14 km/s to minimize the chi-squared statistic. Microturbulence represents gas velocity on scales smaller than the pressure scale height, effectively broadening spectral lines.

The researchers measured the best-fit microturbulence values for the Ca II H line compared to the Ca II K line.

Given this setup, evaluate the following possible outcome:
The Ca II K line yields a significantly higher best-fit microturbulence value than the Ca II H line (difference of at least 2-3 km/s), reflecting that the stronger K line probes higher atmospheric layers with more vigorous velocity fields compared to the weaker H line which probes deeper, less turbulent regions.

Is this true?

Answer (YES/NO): NO